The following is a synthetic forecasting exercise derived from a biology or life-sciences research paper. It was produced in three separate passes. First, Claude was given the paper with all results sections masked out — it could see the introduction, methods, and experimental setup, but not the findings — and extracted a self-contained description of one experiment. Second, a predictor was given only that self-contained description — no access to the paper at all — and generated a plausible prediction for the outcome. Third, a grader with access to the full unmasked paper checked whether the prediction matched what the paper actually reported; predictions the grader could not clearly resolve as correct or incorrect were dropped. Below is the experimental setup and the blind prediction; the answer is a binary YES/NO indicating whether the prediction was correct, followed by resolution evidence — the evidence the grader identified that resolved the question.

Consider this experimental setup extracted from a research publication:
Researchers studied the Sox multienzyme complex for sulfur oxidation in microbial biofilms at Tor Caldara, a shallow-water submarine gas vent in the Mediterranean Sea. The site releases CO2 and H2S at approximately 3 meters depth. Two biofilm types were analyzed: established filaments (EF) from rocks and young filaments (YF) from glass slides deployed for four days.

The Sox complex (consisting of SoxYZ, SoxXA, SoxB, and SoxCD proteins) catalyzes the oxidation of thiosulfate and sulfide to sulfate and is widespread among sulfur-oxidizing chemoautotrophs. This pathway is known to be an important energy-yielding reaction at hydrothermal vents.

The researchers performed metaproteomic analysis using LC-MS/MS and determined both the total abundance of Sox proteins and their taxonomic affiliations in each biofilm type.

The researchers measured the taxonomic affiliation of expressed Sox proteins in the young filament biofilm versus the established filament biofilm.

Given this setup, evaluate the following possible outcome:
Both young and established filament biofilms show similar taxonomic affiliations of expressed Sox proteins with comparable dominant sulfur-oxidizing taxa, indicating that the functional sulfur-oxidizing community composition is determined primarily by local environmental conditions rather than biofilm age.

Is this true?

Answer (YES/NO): NO